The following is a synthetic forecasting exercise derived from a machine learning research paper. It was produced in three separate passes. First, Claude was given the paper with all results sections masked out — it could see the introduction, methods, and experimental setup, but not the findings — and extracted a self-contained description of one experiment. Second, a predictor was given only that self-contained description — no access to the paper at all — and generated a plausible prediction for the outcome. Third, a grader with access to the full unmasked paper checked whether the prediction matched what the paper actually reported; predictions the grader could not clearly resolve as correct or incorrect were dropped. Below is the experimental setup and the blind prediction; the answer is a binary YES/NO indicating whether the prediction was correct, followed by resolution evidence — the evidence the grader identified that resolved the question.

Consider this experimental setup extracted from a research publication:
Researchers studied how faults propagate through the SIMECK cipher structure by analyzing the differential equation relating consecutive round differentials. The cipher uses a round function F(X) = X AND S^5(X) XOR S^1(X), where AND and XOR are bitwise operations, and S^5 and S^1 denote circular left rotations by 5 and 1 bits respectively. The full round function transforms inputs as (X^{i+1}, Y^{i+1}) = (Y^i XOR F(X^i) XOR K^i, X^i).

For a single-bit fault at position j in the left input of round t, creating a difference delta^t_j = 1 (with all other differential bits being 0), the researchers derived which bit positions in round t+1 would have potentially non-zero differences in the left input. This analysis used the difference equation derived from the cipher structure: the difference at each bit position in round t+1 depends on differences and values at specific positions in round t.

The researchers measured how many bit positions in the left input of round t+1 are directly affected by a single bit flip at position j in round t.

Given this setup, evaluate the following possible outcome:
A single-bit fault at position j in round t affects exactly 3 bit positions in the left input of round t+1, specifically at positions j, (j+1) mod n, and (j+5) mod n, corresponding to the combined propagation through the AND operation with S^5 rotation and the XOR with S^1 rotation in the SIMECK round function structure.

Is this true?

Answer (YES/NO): YES